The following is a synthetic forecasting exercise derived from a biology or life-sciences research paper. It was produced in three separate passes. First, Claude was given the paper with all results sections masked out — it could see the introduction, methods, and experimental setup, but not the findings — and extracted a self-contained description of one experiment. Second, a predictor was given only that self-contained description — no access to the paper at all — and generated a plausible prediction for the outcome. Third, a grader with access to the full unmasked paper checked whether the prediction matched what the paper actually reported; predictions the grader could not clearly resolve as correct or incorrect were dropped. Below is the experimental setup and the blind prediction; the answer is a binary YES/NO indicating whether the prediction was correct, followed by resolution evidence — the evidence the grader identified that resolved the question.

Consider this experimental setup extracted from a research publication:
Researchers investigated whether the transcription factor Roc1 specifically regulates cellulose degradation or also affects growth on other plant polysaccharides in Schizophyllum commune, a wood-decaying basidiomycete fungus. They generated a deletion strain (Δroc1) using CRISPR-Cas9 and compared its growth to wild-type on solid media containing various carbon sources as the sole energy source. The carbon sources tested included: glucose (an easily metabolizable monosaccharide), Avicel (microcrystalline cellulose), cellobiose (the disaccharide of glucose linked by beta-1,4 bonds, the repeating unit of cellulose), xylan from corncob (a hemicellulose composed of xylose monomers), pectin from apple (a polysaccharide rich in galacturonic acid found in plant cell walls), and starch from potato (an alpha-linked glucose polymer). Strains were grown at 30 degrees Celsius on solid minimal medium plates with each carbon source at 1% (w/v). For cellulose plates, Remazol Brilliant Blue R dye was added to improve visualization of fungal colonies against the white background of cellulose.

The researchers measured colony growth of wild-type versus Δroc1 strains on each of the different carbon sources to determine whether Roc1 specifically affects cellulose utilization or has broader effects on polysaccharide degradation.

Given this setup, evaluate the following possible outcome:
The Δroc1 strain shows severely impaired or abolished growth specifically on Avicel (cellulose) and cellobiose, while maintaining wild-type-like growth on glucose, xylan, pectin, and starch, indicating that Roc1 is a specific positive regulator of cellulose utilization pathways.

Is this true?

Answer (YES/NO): NO